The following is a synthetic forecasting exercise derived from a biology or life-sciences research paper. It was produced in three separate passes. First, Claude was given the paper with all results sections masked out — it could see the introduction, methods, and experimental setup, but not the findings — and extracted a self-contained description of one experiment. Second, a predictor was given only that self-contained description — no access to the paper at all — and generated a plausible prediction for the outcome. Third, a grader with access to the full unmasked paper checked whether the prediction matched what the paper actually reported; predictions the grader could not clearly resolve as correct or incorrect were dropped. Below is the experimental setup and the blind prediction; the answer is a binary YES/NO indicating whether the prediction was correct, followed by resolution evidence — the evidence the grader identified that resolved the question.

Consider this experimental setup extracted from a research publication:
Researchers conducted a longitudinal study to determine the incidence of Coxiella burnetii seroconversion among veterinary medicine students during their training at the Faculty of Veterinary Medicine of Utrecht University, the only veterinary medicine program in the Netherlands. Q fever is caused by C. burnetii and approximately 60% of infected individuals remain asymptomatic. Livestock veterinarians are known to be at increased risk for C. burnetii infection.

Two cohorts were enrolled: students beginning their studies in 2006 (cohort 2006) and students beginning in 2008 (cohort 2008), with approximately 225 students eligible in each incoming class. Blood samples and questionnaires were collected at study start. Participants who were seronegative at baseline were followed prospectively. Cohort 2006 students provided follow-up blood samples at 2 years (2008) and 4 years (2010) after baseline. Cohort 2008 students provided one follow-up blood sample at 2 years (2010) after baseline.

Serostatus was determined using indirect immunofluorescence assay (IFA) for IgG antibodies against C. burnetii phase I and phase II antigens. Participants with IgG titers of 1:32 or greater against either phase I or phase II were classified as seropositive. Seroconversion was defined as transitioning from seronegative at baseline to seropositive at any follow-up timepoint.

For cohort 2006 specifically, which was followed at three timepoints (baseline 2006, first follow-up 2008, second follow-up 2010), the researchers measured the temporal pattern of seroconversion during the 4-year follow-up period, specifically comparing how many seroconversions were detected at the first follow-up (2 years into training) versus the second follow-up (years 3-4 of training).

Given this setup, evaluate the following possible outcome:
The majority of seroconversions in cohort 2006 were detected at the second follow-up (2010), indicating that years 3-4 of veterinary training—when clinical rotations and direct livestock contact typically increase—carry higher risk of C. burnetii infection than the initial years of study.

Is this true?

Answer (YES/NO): NO